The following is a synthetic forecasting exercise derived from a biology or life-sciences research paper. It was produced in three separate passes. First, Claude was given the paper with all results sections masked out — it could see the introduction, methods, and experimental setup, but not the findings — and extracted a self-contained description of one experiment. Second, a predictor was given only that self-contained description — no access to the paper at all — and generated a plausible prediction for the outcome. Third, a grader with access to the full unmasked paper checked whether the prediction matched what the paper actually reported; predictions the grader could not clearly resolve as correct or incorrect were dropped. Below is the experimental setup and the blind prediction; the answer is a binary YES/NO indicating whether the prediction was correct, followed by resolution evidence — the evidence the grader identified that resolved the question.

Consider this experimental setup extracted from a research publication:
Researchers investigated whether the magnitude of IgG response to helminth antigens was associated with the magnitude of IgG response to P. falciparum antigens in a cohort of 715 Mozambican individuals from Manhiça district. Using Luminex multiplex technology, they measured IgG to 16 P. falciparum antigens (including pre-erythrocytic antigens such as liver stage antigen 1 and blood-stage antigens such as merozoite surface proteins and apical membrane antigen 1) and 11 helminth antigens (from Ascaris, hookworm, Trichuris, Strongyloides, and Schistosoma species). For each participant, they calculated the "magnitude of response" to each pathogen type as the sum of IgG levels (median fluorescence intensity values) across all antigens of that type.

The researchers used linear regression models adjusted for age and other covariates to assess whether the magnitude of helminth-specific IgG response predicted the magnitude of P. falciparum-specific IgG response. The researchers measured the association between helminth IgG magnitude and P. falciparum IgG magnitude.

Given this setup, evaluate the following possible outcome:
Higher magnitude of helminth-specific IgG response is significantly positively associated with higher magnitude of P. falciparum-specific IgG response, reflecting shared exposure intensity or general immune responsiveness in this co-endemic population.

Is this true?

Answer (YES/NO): YES